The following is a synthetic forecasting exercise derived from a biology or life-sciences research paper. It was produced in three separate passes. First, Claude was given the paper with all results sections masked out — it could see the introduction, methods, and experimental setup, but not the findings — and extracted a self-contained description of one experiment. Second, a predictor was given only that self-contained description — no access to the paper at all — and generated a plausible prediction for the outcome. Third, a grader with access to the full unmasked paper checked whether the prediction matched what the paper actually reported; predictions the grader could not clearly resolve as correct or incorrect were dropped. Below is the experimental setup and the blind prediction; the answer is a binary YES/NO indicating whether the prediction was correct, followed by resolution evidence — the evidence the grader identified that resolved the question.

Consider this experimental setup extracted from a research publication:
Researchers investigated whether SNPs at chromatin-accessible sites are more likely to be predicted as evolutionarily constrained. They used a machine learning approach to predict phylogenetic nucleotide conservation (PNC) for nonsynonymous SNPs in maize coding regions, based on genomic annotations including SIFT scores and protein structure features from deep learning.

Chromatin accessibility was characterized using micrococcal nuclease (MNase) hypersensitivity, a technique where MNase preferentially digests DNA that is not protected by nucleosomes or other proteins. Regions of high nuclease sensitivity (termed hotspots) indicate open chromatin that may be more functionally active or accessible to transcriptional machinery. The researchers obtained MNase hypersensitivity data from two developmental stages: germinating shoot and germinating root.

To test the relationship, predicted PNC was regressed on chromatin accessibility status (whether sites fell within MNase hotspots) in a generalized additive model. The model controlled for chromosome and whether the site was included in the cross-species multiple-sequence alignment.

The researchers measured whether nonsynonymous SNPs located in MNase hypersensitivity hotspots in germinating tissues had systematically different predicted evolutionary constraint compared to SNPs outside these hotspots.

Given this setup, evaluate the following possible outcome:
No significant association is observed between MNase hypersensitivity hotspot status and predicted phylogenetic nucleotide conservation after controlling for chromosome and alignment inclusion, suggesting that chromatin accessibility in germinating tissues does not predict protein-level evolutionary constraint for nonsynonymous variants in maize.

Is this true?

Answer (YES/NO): NO